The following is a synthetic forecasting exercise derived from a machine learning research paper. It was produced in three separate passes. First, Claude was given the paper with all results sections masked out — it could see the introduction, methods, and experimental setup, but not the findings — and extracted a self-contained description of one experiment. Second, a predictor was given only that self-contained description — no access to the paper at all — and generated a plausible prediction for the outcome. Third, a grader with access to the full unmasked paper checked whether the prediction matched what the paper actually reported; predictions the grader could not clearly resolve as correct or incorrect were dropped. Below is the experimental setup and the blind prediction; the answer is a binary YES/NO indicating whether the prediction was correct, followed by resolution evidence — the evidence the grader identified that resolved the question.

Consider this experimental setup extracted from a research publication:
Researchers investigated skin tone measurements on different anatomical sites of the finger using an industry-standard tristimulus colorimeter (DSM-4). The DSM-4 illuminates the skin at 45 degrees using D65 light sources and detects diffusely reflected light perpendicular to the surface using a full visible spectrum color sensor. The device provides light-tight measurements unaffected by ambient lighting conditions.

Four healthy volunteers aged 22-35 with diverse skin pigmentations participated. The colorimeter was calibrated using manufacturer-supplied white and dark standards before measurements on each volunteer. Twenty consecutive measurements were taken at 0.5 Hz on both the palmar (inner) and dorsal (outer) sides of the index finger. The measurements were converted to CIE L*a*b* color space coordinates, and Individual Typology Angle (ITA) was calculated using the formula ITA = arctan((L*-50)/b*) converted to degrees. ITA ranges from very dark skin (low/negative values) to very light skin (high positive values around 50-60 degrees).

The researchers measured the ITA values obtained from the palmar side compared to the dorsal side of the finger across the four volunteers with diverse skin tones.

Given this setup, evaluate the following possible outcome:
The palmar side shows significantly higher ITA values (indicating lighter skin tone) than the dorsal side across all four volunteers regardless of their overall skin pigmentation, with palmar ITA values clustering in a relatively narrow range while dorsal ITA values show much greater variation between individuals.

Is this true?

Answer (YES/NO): YES